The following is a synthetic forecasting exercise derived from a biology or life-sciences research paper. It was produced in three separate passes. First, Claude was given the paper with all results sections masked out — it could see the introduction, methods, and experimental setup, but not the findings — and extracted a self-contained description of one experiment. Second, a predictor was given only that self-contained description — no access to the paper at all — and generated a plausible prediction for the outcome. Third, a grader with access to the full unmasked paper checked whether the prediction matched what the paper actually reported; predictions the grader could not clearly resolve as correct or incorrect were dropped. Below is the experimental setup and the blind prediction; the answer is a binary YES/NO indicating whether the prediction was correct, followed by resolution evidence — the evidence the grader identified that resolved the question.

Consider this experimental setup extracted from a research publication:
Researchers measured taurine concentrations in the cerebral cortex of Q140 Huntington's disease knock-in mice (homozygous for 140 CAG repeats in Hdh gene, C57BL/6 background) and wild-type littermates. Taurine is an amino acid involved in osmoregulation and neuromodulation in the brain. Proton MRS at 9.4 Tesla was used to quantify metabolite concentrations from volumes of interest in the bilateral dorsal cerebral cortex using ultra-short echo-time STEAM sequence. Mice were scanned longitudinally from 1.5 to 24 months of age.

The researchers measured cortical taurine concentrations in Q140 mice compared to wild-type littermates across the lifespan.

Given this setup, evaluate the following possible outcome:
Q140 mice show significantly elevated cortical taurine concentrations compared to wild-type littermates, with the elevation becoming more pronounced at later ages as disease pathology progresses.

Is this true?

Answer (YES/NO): YES